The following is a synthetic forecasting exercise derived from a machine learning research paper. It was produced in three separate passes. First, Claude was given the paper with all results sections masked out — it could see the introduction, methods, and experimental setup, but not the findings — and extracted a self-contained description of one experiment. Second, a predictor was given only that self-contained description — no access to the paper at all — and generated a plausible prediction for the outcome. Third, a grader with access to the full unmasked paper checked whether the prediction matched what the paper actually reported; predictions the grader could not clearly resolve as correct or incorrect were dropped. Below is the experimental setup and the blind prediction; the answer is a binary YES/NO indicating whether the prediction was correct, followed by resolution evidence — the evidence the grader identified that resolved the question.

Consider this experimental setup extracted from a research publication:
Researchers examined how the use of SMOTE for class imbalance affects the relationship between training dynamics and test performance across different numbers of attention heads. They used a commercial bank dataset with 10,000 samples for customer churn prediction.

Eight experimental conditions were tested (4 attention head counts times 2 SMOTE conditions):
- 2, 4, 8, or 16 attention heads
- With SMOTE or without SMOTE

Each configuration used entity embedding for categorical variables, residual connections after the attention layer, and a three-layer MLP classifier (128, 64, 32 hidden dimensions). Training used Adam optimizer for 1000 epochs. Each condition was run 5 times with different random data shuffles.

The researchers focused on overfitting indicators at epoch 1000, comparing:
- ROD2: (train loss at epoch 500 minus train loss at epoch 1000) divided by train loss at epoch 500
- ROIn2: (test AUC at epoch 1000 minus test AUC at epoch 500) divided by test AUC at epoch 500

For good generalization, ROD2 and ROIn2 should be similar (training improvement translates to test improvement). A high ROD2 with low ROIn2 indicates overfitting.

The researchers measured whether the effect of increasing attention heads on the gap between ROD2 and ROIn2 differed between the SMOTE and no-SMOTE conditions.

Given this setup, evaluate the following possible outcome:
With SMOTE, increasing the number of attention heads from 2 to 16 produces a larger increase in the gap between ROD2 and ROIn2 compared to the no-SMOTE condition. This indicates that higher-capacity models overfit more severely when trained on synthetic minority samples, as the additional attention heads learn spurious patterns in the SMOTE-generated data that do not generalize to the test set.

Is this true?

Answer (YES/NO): YES